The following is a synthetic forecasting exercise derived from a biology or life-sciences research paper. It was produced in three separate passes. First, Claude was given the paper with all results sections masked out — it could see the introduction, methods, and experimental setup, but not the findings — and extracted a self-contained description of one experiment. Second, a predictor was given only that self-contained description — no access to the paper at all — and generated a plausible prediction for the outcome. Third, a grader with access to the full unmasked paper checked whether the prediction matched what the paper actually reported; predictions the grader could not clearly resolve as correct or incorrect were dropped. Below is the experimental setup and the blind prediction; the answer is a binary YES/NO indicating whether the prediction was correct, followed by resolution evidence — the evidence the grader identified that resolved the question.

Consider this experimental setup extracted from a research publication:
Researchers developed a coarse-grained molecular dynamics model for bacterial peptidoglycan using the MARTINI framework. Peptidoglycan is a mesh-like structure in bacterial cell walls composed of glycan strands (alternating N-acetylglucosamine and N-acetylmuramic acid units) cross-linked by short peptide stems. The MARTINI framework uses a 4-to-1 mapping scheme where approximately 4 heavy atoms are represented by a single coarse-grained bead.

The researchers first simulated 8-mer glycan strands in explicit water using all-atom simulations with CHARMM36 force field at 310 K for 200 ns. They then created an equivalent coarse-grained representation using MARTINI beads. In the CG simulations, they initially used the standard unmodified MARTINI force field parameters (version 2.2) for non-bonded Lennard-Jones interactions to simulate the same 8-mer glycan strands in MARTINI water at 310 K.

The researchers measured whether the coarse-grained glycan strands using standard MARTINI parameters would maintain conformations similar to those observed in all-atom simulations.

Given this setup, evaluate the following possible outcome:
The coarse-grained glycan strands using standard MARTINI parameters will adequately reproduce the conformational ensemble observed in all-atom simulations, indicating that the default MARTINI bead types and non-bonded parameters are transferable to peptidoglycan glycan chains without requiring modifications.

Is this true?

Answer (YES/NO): NO